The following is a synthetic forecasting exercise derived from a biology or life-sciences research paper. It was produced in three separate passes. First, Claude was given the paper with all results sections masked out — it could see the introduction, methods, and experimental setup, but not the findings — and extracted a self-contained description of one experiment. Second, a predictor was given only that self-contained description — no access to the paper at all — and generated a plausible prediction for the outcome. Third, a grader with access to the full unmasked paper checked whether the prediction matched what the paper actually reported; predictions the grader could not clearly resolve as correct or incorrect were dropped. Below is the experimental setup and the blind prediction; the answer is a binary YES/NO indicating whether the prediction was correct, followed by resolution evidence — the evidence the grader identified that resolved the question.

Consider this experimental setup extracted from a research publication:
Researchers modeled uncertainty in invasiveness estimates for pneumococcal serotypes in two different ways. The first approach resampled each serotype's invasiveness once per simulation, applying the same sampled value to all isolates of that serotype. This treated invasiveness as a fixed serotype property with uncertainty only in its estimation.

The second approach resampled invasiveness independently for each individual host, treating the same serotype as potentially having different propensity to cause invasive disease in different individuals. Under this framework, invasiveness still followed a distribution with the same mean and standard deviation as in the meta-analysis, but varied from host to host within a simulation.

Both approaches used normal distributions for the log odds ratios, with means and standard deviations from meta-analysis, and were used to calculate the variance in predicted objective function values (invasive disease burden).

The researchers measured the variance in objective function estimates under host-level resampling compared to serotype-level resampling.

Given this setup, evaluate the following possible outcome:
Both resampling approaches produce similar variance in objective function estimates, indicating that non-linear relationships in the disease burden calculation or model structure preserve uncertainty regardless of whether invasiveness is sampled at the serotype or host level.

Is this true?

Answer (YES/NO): NO